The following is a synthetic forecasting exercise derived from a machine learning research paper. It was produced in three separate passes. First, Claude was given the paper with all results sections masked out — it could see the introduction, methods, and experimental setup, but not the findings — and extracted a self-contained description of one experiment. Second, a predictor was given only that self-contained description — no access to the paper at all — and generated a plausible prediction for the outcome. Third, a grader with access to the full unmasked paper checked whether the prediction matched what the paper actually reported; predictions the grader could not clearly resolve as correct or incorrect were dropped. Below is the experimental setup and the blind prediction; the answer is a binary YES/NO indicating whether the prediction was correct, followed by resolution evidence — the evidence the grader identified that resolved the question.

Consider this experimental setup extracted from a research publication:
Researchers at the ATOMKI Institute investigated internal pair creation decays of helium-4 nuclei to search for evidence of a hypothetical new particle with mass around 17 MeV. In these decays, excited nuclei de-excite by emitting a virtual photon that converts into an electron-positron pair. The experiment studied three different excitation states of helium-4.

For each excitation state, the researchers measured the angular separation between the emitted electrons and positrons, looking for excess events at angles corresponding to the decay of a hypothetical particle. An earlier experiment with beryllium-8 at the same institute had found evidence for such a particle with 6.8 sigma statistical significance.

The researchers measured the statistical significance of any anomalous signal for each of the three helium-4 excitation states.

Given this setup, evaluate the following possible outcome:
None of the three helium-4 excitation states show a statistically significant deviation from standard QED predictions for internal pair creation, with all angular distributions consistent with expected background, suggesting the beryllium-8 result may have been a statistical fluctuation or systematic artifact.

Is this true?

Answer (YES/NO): NO